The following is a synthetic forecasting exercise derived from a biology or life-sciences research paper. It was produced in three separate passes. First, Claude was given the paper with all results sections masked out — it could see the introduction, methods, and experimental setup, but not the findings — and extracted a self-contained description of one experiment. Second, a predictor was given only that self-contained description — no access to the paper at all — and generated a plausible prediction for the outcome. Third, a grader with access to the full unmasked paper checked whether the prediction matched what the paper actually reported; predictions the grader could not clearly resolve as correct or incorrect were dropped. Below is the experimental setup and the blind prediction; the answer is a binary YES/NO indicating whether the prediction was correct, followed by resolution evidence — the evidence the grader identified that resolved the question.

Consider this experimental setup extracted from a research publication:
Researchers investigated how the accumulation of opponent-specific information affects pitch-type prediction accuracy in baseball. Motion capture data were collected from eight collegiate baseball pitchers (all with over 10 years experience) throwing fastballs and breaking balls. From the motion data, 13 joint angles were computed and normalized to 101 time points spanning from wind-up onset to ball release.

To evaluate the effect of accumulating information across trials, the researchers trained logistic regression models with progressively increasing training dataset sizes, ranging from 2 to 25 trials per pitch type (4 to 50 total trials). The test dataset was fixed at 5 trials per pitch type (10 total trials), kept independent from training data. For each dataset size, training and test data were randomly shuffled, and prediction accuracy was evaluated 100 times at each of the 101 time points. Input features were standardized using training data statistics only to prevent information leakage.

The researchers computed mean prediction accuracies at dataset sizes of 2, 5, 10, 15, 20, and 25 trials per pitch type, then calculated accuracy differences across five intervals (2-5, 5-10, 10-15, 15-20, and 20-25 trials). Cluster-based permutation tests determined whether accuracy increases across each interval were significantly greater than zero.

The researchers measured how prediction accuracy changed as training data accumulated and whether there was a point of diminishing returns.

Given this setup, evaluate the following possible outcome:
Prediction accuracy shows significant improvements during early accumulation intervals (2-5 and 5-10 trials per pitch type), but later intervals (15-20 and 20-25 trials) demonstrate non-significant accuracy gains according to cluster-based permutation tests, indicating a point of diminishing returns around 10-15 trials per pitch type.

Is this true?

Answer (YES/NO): NO